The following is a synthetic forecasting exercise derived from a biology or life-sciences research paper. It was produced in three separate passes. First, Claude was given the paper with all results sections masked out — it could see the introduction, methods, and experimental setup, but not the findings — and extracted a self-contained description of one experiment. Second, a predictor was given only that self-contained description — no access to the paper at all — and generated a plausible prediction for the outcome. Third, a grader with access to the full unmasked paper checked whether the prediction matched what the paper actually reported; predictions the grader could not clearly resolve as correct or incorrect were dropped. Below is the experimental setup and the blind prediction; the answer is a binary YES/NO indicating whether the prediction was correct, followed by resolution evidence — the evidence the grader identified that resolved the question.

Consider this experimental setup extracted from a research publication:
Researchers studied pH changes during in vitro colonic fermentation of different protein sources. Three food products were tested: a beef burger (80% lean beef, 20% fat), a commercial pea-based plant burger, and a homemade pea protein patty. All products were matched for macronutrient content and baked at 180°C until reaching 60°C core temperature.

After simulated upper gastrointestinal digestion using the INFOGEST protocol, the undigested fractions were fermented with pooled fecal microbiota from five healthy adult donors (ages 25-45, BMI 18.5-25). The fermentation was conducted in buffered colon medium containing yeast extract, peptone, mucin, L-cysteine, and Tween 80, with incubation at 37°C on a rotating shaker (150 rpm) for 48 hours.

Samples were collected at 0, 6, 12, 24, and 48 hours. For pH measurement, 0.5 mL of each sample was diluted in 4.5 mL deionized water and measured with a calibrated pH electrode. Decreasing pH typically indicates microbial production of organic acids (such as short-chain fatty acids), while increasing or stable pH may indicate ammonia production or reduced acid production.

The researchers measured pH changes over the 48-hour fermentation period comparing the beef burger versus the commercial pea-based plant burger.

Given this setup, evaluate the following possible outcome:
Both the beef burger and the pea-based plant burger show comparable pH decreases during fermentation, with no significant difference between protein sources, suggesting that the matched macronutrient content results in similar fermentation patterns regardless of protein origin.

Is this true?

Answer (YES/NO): NO